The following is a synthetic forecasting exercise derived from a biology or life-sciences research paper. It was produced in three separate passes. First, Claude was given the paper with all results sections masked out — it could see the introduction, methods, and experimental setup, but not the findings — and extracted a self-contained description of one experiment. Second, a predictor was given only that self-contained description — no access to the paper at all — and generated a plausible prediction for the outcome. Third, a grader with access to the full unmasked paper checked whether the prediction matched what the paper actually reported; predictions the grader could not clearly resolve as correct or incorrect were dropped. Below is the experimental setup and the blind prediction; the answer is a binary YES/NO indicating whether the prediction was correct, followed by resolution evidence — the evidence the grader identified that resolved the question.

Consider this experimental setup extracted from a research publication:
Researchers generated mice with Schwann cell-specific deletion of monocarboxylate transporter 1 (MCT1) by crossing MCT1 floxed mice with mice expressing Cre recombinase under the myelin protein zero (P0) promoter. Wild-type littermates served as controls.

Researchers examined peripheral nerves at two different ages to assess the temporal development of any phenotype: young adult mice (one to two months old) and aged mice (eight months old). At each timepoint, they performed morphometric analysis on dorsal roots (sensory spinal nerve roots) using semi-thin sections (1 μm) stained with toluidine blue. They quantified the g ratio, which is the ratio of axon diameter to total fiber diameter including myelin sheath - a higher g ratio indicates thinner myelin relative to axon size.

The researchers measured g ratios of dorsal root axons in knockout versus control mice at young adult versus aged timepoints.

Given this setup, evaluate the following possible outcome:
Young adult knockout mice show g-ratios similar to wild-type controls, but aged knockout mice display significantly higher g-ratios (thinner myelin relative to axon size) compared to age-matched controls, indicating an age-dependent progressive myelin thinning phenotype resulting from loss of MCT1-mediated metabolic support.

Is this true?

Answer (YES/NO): YES